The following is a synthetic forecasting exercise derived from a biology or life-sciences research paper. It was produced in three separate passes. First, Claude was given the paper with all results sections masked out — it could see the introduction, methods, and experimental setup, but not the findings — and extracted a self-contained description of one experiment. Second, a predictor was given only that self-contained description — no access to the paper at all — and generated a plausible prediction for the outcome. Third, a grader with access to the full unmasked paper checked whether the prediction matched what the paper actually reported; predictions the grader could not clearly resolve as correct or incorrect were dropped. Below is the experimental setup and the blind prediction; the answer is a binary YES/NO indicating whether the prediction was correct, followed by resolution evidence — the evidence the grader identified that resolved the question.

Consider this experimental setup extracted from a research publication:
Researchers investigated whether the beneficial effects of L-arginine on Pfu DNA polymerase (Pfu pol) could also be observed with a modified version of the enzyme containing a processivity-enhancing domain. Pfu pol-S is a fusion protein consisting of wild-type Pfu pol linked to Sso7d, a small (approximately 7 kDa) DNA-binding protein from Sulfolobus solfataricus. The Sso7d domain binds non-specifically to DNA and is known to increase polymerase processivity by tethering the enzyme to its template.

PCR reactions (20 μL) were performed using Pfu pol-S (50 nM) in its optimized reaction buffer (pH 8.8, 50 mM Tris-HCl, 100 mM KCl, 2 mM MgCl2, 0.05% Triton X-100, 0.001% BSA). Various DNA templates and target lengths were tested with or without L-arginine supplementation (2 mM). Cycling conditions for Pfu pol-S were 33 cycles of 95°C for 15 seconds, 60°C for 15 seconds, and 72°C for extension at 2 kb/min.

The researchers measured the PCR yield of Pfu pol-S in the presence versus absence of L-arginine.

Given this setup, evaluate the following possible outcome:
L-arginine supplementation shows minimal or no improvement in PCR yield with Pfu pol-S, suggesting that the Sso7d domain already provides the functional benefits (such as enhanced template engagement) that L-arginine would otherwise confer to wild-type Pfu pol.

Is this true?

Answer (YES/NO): NO